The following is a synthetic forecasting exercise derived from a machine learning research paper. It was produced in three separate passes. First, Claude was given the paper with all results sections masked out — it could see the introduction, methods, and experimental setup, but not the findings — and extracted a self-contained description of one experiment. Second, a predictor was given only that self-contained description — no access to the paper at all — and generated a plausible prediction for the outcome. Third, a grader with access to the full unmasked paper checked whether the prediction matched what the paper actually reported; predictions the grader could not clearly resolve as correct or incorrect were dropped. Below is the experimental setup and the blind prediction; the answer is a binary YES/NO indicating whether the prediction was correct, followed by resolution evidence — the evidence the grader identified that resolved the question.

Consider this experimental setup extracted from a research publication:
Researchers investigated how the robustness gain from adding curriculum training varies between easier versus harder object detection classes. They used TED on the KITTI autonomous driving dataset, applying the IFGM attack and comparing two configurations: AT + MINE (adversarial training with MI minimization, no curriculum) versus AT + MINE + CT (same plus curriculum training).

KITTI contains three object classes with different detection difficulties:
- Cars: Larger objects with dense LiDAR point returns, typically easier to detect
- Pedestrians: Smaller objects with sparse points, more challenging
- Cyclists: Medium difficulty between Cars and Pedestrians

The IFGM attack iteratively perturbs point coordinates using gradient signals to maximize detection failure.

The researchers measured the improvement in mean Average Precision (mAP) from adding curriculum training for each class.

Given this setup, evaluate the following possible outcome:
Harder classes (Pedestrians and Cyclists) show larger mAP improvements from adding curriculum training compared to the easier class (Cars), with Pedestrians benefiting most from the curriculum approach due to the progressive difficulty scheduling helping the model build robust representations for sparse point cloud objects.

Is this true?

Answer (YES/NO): YES